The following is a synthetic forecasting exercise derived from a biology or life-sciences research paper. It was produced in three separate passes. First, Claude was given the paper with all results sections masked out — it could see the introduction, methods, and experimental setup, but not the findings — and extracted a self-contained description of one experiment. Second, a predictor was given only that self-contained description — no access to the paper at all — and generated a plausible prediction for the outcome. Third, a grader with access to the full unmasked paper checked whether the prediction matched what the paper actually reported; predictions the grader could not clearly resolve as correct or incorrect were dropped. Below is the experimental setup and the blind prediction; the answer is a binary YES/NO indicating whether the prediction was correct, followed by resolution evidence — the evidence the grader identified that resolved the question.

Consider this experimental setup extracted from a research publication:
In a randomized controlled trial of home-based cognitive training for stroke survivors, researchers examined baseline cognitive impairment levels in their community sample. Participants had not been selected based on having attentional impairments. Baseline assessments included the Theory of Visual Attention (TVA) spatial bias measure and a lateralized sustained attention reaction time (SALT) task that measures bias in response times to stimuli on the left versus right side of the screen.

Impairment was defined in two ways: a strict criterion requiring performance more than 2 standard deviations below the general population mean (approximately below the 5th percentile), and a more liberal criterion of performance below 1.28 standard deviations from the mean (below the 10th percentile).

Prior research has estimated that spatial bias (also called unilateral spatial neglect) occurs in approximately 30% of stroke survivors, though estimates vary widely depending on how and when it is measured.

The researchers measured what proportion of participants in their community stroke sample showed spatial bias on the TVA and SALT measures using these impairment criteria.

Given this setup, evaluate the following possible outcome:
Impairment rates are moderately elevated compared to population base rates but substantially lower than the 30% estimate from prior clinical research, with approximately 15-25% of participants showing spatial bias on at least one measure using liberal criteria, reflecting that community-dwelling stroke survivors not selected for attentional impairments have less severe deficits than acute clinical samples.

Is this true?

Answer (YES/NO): NO